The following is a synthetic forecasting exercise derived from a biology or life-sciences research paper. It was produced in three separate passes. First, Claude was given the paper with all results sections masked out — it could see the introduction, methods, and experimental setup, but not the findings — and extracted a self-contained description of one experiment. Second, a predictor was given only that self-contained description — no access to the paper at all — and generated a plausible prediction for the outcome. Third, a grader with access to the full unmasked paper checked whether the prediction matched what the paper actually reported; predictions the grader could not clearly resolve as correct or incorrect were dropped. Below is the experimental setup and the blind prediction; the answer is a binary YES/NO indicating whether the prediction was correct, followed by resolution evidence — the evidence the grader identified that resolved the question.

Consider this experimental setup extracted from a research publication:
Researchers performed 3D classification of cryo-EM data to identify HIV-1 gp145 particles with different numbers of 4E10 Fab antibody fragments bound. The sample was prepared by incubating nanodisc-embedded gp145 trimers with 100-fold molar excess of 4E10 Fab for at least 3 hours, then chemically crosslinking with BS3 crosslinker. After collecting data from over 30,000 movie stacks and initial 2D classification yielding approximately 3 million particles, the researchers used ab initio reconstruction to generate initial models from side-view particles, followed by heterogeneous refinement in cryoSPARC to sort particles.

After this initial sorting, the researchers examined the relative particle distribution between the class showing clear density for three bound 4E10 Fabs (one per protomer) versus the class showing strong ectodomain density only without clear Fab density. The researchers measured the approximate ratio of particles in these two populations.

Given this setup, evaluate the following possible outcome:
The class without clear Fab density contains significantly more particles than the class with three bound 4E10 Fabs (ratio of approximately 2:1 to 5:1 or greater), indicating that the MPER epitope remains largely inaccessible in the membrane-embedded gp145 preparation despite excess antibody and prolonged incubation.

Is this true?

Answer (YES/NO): YES